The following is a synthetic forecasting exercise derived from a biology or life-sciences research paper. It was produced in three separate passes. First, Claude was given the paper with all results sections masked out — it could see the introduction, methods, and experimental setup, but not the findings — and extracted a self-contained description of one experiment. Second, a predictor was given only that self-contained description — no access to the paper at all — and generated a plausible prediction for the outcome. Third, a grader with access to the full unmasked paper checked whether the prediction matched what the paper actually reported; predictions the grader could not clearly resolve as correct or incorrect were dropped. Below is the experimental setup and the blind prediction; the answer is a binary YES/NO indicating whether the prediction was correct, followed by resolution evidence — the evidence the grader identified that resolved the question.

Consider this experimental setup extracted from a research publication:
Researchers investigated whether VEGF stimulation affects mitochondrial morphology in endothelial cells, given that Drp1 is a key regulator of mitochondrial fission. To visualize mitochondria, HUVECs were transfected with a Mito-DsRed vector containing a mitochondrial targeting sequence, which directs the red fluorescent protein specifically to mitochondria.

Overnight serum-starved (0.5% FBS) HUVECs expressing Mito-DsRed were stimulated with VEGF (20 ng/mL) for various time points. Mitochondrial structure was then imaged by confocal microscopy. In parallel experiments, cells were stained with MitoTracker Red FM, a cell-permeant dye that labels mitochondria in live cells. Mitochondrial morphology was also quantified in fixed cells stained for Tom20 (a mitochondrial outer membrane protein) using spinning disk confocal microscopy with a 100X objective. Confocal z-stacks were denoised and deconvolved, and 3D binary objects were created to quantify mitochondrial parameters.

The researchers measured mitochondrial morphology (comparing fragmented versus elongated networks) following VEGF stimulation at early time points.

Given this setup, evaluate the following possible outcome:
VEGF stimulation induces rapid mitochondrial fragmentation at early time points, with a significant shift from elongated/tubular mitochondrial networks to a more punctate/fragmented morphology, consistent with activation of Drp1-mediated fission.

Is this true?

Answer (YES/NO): YES